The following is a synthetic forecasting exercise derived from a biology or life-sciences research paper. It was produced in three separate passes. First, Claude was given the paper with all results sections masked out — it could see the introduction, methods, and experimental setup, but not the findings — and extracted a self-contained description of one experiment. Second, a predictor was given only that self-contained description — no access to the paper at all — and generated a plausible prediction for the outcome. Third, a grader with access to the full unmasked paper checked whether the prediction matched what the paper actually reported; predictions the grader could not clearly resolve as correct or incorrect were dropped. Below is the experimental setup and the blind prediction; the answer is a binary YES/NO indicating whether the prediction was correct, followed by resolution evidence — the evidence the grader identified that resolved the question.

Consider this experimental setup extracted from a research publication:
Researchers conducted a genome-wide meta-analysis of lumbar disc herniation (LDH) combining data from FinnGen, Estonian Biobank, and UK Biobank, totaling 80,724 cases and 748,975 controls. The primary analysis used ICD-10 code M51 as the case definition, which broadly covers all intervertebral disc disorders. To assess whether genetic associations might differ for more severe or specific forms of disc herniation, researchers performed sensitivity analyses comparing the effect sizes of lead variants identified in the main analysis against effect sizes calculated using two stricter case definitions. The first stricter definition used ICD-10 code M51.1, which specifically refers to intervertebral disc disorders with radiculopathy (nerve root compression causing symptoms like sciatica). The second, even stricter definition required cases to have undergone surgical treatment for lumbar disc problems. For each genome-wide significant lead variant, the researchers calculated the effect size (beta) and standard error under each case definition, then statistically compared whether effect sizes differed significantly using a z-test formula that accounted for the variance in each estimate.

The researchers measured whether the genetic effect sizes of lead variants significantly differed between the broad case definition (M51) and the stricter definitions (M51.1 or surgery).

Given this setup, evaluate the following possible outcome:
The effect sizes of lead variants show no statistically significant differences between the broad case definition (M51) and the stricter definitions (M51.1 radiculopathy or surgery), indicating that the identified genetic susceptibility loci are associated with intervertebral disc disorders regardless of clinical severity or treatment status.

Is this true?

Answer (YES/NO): NO